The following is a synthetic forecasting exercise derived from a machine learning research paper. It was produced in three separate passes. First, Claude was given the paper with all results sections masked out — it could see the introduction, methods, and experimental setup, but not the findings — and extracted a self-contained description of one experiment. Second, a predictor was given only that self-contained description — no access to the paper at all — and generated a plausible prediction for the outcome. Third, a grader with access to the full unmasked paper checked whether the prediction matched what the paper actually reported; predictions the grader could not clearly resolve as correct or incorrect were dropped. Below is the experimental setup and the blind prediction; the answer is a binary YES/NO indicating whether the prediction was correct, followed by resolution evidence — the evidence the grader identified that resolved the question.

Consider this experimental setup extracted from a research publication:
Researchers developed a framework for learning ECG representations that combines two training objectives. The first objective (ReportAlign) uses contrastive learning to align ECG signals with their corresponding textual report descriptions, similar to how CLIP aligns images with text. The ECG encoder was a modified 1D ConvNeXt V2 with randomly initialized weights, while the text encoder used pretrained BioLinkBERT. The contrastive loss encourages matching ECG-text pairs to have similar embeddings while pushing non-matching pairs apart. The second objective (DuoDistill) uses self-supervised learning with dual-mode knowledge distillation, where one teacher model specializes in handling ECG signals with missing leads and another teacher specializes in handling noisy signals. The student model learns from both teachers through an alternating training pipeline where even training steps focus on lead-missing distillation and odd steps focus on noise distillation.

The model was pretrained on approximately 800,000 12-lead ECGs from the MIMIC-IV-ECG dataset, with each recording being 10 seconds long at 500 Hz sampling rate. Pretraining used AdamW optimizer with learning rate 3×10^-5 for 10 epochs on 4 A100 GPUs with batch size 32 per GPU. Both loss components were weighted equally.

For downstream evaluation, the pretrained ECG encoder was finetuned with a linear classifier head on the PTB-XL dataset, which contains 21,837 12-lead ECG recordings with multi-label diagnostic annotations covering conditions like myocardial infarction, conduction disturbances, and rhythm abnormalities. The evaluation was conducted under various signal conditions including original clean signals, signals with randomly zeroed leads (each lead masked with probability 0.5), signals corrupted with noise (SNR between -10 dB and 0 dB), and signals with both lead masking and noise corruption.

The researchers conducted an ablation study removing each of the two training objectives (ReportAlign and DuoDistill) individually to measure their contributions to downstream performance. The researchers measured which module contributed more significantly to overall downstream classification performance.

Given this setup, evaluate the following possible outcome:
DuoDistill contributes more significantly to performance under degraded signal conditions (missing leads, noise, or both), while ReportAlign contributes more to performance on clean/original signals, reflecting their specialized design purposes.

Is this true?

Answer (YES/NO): NO